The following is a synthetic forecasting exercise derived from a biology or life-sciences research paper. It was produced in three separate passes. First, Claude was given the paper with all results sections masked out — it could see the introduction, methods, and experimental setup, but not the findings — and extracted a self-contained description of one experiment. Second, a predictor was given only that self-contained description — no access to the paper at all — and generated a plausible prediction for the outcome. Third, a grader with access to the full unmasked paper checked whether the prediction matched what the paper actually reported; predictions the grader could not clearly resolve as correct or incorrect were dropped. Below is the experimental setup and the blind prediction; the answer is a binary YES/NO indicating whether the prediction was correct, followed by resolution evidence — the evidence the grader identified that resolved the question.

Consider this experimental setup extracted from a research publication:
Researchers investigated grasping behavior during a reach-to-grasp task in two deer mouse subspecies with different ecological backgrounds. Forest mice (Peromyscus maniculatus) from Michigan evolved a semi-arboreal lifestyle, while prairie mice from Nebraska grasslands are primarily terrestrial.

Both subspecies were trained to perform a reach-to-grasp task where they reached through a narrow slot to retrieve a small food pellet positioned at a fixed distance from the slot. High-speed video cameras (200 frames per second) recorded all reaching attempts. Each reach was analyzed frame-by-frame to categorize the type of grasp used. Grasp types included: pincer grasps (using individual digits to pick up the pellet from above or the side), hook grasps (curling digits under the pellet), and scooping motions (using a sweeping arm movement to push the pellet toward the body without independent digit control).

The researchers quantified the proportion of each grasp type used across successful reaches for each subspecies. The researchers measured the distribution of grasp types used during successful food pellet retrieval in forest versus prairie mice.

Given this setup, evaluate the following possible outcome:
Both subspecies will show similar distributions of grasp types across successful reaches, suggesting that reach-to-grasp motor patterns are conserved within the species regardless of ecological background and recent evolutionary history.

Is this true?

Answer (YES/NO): NO